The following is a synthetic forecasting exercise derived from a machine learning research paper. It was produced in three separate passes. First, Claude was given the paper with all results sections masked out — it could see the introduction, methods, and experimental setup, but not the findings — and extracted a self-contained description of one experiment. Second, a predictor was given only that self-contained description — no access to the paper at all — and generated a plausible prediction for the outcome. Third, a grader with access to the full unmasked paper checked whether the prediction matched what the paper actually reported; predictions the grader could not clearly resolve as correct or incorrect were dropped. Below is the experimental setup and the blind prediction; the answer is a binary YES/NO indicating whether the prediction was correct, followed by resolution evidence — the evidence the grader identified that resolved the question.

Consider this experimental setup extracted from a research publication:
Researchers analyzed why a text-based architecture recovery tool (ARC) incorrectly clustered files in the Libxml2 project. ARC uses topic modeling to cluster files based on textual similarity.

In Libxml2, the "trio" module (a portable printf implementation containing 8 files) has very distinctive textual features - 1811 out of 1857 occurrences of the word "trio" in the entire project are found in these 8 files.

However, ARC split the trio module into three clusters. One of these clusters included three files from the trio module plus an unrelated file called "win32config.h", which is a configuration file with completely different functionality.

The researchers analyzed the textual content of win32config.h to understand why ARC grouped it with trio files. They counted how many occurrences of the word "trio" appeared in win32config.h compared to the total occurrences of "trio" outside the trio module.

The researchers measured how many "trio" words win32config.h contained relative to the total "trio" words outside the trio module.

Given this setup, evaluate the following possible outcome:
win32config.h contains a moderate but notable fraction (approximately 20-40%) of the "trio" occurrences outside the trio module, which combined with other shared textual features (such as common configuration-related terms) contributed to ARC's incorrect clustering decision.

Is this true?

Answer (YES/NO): NO